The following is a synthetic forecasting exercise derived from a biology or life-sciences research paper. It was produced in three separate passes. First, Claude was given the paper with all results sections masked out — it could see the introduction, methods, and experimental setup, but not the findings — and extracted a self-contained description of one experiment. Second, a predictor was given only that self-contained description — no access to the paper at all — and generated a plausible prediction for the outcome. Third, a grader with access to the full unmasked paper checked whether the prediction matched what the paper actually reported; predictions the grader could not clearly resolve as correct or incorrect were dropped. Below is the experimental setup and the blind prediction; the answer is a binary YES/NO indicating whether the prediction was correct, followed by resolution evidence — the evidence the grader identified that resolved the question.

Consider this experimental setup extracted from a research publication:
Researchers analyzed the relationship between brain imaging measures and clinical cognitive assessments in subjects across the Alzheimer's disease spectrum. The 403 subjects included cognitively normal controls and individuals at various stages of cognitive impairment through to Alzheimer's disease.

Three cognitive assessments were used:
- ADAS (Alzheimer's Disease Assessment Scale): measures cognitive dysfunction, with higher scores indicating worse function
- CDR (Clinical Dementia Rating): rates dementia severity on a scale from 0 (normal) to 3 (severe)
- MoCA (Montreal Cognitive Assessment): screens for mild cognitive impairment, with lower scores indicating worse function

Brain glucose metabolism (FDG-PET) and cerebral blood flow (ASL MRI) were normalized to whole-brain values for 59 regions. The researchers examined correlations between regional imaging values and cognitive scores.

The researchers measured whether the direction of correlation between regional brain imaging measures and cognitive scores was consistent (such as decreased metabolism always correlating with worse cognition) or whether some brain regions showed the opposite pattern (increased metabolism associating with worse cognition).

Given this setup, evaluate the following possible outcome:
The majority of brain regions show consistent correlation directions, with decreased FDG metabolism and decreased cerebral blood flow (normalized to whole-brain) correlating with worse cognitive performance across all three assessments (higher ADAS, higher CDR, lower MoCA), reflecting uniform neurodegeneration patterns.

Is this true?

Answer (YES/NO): NO